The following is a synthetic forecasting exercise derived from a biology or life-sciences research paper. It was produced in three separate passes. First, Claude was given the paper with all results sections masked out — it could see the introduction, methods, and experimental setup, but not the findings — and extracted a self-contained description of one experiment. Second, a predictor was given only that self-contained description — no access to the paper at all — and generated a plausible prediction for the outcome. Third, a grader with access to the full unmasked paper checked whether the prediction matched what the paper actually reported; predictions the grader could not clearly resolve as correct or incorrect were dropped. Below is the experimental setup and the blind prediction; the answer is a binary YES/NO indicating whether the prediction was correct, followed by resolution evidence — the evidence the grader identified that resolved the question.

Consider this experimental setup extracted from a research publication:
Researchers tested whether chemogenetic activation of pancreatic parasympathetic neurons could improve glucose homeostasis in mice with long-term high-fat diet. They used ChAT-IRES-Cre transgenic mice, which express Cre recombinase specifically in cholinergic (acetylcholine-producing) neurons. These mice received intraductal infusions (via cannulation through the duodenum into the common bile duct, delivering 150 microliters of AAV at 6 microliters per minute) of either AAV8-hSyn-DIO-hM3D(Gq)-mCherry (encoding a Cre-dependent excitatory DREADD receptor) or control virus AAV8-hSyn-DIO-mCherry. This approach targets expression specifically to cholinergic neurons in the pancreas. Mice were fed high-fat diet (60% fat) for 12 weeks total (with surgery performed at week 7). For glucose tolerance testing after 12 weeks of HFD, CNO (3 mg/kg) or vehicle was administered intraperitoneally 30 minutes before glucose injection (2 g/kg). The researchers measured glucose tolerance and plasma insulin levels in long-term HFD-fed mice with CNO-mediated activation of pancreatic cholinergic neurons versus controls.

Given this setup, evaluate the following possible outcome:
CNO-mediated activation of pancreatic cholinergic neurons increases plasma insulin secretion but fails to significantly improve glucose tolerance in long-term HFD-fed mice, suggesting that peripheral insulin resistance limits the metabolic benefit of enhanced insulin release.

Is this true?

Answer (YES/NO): NO